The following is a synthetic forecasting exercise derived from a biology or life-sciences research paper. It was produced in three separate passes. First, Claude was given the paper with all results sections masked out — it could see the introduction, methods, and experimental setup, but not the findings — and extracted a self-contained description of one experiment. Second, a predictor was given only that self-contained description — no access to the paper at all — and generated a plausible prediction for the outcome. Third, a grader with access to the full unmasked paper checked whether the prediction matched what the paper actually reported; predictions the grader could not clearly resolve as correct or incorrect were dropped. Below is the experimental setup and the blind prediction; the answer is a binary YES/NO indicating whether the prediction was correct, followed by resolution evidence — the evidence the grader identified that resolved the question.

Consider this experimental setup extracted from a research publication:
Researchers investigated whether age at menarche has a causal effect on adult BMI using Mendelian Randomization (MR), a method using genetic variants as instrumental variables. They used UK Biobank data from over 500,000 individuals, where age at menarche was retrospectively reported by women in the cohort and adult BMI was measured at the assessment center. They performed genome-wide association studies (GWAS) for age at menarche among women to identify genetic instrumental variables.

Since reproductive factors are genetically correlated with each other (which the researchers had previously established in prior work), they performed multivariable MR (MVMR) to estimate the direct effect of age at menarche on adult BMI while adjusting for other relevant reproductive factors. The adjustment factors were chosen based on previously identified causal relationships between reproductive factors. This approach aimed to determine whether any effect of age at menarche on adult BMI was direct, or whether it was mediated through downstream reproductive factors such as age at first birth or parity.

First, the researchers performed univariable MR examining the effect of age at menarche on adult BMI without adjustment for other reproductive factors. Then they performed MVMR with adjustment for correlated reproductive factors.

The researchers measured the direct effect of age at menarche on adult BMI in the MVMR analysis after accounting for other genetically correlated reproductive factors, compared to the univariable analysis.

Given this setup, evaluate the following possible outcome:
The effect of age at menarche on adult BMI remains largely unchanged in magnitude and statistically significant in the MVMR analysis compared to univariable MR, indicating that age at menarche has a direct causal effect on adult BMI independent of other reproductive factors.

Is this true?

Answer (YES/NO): YES